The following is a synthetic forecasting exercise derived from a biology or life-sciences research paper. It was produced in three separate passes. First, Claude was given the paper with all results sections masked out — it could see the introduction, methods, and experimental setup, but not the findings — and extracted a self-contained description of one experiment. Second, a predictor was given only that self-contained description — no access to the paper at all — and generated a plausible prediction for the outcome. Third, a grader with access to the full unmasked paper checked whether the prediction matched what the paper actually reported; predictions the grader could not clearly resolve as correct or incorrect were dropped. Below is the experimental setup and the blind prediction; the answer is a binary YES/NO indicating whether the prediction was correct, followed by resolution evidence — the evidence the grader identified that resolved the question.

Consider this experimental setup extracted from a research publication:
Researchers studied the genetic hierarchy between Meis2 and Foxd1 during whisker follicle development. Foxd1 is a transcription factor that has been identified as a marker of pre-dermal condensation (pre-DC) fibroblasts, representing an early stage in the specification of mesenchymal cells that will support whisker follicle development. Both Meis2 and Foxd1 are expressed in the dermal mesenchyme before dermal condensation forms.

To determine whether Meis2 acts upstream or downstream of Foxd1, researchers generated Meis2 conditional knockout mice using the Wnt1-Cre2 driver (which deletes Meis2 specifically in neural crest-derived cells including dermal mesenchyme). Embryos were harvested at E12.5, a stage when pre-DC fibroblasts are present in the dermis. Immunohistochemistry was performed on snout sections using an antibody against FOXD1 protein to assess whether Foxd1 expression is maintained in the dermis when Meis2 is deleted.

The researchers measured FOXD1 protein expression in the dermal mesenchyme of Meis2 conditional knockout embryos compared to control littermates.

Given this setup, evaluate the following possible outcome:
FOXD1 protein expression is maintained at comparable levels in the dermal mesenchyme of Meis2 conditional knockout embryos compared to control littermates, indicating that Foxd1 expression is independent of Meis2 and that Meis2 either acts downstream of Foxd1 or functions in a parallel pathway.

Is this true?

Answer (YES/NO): NO